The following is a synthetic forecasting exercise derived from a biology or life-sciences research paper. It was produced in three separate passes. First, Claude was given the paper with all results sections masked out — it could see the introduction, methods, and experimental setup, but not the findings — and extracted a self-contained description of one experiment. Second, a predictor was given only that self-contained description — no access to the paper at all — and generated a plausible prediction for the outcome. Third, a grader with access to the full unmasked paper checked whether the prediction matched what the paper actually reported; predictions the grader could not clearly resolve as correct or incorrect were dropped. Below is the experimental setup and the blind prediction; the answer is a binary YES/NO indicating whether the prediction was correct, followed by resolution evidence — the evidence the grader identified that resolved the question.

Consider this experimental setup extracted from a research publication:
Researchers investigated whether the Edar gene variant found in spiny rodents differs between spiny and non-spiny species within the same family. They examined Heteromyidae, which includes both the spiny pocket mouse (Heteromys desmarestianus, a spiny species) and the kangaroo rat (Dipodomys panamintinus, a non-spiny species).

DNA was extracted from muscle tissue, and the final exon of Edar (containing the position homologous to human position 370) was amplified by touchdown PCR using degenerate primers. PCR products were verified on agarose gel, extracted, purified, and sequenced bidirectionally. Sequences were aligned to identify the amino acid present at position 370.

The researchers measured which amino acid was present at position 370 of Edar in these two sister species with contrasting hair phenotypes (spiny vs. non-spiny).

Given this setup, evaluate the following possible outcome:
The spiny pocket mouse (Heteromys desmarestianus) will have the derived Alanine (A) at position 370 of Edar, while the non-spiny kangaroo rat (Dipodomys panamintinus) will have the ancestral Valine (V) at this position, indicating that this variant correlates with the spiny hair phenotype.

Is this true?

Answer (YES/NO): NO